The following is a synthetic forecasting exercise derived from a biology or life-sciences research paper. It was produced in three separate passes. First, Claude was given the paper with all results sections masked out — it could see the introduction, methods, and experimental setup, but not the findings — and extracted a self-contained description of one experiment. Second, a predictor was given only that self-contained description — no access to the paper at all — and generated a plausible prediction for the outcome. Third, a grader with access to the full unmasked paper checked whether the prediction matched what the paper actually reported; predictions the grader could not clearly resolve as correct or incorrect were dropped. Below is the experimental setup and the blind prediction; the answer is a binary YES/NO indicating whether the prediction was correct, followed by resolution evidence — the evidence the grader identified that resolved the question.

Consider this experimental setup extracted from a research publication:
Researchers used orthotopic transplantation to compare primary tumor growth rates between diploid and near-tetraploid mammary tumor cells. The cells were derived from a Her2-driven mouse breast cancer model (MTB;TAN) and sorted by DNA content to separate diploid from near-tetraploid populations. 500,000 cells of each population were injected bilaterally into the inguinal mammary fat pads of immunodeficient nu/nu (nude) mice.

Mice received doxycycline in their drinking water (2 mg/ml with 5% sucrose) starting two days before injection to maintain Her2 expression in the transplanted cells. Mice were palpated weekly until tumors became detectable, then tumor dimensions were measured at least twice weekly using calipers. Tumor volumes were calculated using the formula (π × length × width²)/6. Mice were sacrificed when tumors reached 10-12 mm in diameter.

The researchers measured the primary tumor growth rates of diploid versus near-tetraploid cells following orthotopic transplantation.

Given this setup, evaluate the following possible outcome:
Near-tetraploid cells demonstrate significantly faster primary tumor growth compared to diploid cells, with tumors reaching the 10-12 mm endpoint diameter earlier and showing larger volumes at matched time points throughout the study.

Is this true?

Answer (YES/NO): YES